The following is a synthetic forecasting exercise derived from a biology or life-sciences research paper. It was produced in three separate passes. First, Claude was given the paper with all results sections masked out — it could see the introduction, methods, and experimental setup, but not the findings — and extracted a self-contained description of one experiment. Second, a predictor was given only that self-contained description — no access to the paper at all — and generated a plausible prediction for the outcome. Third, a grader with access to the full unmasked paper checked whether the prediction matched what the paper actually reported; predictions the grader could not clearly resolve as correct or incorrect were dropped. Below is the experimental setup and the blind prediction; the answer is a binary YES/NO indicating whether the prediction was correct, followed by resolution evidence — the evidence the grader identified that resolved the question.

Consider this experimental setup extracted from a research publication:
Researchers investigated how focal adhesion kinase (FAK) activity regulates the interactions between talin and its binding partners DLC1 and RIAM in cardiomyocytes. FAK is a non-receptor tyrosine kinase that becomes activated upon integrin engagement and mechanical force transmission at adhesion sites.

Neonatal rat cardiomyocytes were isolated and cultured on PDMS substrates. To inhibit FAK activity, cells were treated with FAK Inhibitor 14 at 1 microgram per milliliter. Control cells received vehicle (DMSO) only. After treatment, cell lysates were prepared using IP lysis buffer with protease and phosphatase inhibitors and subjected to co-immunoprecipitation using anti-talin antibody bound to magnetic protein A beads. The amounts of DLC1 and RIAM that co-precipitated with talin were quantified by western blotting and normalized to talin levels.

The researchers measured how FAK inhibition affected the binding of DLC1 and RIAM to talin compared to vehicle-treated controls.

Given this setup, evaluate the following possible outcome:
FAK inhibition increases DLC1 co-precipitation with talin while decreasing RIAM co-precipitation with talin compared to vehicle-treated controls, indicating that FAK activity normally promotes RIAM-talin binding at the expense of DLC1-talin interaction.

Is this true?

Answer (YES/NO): NO